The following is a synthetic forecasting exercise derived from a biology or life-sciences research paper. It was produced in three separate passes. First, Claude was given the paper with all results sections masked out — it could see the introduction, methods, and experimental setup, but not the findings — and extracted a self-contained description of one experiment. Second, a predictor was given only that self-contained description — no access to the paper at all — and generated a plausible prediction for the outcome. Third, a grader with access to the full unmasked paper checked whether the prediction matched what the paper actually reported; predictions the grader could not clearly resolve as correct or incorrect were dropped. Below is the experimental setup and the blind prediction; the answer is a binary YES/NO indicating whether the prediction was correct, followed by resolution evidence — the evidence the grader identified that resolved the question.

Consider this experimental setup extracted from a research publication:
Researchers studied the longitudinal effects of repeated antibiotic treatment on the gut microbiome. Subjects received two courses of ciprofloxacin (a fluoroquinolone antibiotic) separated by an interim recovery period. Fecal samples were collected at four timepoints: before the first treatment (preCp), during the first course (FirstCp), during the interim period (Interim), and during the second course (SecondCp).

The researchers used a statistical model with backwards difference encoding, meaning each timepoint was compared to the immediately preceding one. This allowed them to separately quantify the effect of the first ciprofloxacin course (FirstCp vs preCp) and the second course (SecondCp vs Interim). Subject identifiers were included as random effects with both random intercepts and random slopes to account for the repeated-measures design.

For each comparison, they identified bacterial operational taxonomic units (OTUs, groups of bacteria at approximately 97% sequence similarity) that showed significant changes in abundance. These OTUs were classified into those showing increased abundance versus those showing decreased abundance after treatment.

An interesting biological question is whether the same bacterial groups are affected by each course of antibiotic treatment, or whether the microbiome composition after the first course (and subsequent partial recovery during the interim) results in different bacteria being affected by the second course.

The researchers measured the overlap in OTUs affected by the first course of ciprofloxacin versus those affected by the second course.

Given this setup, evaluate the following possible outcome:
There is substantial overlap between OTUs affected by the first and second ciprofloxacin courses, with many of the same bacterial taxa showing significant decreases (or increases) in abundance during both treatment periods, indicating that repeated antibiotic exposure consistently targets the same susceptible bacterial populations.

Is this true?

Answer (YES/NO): NO